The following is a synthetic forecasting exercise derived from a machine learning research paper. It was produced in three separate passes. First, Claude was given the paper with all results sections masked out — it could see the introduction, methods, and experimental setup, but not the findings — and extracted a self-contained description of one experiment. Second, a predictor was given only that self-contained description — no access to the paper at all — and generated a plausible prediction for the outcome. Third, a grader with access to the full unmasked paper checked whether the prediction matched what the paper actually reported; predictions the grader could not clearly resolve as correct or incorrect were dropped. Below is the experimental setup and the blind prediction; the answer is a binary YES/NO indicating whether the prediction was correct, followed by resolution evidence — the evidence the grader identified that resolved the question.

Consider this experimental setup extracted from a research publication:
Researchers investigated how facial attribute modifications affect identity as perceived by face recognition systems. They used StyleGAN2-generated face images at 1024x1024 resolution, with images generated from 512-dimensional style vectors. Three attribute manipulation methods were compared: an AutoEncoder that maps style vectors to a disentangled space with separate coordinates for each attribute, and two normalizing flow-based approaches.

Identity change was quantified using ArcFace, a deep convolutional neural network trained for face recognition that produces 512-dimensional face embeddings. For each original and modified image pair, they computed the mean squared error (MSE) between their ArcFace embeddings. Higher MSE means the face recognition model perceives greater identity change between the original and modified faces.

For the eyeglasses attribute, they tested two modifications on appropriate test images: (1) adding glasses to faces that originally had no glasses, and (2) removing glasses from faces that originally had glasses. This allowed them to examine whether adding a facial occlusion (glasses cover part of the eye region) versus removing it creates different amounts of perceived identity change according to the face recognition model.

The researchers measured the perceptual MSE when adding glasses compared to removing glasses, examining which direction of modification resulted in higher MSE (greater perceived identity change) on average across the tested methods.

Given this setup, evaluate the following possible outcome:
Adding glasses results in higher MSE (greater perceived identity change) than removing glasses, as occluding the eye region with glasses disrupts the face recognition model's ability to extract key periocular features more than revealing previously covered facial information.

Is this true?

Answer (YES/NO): YES